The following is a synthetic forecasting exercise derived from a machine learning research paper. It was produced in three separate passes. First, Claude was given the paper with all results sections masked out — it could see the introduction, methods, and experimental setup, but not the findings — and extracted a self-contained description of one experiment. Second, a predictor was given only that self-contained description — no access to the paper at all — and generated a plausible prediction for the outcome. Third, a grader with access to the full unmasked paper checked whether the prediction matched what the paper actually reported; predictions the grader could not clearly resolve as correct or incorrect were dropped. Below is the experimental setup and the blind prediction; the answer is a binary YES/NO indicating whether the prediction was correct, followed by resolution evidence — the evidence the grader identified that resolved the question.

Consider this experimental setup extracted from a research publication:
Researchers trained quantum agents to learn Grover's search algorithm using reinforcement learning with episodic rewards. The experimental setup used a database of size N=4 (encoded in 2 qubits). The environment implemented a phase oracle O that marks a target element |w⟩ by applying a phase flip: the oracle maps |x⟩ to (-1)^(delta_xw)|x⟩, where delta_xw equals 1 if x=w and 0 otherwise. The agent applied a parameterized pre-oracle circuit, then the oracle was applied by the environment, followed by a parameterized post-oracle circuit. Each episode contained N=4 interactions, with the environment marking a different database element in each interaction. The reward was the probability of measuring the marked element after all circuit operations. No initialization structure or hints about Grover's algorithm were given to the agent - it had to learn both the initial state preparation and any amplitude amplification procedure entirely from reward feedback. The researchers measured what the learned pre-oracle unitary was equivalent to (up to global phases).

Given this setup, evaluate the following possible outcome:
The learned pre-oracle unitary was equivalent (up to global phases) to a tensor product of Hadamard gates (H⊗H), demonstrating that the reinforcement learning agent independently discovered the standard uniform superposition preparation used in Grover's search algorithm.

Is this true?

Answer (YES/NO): YES